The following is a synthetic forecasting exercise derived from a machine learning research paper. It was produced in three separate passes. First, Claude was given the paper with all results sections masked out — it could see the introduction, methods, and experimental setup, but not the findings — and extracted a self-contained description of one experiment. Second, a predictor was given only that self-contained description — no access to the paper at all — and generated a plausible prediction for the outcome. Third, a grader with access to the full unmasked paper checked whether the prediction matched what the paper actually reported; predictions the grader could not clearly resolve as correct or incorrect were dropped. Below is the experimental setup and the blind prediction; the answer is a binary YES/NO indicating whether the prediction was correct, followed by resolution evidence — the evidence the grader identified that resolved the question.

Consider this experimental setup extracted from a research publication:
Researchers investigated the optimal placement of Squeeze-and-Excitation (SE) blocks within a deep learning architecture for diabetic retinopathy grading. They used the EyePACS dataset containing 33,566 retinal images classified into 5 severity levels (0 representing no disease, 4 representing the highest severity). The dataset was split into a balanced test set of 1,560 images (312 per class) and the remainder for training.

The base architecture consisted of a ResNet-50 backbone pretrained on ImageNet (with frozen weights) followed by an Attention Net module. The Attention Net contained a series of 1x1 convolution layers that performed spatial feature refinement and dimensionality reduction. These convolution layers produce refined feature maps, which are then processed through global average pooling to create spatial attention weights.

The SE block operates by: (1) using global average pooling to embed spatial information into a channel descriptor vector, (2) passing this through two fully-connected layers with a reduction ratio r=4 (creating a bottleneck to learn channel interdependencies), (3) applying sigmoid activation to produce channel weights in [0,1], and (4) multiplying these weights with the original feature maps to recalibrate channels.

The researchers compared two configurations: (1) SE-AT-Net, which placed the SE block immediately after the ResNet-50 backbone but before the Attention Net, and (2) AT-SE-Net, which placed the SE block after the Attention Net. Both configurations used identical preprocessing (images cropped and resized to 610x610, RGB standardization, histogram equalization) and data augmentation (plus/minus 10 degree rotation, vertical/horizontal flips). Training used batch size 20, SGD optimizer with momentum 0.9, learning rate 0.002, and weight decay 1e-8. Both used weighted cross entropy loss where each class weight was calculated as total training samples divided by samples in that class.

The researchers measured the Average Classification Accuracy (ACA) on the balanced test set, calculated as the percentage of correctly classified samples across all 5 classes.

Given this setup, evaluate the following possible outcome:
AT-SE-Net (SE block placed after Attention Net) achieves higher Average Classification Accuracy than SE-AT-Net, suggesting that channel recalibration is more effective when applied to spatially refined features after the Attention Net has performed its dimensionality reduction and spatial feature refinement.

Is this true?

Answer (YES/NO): YES